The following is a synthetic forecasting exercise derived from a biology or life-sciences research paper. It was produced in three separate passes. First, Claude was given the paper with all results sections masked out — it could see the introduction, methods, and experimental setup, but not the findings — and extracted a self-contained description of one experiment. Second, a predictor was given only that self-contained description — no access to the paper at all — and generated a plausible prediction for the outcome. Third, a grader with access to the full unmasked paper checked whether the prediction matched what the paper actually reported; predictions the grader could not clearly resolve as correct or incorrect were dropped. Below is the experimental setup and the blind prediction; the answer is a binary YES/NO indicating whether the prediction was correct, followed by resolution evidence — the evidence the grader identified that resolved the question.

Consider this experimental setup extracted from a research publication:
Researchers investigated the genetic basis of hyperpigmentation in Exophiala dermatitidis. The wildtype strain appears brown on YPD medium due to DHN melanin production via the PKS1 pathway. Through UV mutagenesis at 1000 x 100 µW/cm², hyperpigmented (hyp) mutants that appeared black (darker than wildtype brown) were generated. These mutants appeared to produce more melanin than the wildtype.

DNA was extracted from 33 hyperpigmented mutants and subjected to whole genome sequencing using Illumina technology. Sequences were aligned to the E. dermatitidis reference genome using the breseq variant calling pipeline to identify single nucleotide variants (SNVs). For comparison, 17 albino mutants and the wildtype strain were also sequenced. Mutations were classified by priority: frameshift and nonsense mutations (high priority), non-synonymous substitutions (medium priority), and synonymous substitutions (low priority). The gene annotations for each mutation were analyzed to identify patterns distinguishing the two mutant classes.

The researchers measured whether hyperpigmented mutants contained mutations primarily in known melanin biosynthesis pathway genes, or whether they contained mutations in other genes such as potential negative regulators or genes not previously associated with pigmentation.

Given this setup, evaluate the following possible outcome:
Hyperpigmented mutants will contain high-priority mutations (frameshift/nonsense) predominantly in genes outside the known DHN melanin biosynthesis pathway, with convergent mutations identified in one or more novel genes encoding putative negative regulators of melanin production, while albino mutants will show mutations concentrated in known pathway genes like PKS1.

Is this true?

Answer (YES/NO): NO